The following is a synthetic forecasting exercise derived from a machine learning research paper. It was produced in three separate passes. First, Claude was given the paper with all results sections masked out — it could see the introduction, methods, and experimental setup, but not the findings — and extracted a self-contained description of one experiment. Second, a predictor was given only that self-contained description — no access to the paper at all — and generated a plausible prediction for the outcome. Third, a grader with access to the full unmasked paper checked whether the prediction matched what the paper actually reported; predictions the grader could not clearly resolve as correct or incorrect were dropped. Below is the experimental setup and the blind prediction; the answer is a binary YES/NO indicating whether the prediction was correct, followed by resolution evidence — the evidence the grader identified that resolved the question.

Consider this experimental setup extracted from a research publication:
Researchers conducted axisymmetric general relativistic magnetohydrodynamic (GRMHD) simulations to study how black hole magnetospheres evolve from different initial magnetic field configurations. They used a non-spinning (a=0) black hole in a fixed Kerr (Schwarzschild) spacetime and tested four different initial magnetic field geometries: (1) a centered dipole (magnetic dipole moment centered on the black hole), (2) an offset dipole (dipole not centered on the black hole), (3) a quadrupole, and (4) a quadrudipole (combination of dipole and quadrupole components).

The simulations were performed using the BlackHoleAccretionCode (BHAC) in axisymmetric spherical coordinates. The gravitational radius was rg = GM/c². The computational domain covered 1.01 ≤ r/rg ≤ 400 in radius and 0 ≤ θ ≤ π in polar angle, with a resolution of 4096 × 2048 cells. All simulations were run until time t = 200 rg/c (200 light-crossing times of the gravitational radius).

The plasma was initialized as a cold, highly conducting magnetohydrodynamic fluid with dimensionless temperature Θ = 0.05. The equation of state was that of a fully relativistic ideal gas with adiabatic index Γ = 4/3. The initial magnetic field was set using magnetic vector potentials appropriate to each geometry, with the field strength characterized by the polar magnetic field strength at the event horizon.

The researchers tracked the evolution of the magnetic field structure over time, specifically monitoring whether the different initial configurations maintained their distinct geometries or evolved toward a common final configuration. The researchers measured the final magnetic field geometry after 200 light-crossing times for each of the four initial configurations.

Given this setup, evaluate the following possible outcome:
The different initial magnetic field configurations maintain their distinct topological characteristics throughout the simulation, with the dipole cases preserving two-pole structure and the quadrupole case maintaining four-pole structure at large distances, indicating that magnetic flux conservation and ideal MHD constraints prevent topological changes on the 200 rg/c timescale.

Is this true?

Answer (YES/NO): NO